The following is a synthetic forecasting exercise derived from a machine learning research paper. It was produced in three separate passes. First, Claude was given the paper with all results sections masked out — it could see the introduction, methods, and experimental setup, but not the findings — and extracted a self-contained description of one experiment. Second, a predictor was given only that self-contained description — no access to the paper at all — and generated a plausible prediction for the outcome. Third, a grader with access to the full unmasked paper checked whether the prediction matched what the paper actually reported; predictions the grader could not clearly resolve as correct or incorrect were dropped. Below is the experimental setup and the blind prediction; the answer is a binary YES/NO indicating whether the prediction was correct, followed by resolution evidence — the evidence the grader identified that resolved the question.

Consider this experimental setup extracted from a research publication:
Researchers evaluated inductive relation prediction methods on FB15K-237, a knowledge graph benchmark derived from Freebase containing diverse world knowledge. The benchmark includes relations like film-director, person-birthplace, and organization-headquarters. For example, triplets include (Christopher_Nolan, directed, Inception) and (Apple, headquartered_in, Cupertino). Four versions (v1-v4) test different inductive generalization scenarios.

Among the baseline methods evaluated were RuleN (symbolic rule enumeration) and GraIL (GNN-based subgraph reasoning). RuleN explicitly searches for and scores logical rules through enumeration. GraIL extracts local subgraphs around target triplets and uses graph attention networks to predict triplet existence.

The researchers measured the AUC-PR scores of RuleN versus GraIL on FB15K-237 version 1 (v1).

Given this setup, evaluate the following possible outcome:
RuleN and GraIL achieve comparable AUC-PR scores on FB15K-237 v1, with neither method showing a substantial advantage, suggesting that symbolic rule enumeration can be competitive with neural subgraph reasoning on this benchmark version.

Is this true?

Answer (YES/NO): NO